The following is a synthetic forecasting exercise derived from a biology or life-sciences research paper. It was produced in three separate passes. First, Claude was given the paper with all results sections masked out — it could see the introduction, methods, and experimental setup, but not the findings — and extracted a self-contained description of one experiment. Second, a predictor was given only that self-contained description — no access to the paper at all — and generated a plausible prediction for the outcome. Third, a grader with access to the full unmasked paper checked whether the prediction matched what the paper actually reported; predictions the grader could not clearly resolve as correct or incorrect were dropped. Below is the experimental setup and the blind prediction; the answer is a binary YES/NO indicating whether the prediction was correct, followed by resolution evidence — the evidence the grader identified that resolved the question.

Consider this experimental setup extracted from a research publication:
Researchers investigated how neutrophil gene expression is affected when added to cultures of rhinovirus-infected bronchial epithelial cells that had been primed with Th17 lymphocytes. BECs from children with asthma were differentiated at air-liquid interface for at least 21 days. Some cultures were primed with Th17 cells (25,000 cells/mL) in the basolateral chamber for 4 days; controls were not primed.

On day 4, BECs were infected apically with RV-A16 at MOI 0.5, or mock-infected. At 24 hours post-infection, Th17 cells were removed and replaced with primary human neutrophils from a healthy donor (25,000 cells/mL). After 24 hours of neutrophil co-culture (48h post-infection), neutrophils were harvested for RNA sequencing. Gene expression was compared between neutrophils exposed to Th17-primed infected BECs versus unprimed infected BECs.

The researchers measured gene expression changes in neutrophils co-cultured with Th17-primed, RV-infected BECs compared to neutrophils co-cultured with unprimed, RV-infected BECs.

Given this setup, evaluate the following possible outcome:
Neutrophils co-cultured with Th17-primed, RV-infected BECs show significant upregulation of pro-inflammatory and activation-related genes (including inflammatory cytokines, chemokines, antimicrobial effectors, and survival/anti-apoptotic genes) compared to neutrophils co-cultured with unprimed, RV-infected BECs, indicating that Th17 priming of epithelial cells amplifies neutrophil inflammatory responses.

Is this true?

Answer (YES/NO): NO